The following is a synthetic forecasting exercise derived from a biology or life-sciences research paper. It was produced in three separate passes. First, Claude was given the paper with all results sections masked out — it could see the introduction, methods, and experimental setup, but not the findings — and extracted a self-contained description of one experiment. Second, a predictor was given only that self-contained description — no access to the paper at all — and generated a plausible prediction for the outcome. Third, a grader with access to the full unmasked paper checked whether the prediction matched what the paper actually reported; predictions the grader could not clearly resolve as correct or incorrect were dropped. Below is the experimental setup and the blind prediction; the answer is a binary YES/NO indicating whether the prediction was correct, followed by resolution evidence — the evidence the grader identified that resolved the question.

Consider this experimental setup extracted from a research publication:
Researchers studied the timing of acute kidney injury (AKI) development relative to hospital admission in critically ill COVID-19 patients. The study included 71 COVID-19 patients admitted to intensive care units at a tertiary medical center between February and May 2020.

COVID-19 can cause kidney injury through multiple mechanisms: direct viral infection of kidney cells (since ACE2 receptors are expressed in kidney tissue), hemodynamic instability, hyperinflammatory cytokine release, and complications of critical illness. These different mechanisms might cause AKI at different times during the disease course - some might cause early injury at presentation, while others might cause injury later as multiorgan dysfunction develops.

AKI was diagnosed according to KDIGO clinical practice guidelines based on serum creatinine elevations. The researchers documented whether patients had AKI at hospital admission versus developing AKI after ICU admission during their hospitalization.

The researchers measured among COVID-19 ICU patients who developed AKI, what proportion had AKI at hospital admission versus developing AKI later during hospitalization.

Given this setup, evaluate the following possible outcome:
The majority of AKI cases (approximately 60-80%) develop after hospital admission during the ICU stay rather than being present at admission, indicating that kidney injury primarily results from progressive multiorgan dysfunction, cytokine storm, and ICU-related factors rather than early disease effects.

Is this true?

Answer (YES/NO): YES